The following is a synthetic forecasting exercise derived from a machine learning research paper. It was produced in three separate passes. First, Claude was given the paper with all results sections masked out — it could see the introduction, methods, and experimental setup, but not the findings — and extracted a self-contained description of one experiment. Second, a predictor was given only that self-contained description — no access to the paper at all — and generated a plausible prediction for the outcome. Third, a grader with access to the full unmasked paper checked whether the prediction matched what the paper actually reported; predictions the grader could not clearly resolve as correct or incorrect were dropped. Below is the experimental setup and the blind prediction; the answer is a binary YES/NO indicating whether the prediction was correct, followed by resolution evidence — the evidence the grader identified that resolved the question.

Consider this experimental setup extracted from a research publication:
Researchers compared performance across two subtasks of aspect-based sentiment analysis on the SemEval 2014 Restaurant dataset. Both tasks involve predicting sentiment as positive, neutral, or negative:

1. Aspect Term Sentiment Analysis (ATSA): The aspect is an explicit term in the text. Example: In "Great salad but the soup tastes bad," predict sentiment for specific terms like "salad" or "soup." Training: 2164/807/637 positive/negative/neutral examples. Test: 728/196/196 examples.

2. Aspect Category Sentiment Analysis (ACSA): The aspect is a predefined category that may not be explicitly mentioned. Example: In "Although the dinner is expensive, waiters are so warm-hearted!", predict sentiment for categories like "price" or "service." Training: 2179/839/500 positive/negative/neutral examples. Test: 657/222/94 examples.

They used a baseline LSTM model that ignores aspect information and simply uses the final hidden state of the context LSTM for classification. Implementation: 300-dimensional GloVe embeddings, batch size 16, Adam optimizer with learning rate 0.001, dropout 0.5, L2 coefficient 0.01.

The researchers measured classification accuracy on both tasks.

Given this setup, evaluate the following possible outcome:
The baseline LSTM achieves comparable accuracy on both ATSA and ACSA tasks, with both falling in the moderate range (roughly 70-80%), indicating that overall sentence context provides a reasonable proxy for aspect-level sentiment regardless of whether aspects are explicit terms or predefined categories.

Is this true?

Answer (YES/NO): NO